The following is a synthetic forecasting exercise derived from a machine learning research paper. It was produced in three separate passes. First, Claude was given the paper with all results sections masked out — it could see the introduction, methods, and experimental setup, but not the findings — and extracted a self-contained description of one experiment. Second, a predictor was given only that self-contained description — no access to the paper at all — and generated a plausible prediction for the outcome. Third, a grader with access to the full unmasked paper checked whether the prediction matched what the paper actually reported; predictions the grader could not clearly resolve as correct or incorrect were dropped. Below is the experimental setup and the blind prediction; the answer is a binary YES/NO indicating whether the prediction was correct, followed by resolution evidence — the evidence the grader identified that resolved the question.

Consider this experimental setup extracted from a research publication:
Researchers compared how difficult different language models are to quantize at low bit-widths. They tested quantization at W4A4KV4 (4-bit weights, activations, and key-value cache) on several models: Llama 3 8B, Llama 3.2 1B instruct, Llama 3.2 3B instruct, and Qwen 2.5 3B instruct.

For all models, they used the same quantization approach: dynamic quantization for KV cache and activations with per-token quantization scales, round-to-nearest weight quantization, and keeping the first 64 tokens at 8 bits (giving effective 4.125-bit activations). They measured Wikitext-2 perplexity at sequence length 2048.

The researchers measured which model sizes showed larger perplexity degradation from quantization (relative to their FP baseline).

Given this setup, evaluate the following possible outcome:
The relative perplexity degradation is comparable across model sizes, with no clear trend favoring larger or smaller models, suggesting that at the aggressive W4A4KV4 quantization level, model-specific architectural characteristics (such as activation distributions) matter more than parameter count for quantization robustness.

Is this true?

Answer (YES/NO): NO